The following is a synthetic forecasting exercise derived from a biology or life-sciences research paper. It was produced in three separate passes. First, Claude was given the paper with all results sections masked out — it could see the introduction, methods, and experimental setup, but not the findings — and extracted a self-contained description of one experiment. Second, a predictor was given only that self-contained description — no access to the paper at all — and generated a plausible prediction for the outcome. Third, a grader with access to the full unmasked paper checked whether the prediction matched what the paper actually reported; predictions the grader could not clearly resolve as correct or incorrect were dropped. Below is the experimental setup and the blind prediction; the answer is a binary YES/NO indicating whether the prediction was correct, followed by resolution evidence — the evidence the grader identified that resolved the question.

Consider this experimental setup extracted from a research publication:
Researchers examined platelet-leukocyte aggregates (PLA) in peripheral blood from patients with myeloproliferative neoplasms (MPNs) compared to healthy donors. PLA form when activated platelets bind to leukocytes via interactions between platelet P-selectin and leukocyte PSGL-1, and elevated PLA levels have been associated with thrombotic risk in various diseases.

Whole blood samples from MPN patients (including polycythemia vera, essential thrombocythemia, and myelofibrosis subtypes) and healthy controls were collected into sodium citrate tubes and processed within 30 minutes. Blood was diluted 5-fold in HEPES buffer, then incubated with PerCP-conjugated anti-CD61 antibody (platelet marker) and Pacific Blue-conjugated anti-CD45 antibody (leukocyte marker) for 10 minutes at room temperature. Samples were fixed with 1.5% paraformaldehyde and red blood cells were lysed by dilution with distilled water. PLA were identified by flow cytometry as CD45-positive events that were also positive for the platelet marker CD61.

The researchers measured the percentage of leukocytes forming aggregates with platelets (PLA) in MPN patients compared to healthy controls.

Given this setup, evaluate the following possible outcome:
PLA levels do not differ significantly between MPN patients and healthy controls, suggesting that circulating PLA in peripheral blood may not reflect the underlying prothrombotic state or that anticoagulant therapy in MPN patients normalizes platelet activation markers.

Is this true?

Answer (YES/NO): NO